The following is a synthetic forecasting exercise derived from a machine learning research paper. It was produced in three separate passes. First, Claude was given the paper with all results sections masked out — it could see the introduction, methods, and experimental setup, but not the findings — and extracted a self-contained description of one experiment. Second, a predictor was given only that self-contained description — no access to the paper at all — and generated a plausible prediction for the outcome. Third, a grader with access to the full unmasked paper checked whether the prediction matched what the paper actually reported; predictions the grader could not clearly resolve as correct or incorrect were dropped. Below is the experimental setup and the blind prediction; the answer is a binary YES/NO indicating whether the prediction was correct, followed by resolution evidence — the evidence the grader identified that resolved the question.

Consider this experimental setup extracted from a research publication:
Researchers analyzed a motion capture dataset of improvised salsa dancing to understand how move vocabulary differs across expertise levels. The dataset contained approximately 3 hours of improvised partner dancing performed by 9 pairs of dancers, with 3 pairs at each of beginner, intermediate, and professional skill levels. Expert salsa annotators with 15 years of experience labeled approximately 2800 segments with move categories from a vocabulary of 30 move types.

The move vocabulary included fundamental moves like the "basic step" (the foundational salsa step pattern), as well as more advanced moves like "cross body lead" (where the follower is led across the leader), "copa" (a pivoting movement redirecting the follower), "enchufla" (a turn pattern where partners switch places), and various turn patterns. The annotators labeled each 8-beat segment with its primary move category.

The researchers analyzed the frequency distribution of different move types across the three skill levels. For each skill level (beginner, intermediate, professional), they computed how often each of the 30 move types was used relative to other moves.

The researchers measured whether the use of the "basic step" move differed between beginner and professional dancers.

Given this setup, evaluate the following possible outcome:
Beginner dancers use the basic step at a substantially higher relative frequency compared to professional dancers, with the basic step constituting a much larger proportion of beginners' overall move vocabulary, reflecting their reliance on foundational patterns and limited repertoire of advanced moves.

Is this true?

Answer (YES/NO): YES